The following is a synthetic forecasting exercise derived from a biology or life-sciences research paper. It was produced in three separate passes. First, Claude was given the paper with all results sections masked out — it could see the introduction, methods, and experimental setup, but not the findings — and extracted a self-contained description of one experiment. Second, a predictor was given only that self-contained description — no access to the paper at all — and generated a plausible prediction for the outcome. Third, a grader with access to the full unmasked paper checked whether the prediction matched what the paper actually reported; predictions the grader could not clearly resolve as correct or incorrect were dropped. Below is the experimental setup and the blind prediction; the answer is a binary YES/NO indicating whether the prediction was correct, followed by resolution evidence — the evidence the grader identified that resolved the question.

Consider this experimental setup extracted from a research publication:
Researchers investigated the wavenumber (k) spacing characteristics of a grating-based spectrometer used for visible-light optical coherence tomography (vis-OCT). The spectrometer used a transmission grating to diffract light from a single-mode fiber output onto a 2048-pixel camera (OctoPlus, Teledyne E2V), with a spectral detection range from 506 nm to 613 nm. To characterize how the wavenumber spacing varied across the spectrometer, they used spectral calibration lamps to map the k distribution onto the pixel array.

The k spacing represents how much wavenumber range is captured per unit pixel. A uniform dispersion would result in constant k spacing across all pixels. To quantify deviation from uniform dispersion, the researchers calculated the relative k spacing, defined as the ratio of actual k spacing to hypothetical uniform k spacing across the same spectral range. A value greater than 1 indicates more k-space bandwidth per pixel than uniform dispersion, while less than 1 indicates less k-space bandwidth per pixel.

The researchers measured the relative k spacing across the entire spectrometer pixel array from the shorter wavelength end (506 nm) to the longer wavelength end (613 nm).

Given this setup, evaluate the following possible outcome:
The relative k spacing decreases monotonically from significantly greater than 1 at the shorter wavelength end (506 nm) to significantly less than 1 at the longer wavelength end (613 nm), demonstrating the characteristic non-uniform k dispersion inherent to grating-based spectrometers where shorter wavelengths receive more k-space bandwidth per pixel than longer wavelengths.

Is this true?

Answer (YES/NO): NO